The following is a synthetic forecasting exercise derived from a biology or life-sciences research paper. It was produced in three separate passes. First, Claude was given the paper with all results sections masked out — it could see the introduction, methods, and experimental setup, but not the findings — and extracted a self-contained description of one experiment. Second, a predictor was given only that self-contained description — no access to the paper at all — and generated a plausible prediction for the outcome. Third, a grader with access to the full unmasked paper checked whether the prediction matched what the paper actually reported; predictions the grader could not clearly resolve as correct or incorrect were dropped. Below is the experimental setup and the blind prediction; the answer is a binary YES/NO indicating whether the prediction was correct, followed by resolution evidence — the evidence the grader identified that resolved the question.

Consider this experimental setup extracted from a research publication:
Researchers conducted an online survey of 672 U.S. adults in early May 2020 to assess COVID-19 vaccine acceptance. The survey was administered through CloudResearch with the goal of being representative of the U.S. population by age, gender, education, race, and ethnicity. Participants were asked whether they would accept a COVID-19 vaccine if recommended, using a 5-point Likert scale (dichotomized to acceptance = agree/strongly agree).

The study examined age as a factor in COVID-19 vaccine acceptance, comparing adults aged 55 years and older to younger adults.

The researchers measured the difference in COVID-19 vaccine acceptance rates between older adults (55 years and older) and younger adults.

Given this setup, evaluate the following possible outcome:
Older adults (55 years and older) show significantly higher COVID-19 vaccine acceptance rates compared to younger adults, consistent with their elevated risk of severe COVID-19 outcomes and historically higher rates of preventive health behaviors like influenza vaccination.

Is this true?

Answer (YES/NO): YES